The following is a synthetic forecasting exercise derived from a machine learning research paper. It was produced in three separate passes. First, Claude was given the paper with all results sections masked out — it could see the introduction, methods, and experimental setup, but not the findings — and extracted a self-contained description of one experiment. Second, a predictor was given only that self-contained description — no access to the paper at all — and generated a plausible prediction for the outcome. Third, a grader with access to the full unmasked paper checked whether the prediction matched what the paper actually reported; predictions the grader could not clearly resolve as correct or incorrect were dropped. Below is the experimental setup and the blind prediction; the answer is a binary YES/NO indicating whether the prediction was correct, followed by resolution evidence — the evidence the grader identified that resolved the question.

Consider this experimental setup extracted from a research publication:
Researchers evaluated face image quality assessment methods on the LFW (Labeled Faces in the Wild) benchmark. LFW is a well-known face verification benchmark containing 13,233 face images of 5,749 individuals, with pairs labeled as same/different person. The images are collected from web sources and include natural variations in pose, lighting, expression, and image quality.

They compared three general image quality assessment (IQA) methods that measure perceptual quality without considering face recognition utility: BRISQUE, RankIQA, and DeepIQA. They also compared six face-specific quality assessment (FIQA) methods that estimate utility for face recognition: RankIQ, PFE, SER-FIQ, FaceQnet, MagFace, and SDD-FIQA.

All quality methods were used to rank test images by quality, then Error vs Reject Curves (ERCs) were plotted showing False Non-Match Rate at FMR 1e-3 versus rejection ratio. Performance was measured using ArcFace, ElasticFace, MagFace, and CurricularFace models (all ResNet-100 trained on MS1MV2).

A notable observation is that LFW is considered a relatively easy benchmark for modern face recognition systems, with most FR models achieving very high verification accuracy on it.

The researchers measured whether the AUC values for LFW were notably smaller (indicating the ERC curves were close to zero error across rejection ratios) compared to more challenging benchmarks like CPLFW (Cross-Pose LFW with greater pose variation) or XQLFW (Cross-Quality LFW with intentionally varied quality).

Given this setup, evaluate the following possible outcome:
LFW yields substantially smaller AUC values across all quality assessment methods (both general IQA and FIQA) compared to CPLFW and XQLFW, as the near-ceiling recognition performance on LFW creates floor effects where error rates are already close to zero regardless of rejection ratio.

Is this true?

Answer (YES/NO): YES